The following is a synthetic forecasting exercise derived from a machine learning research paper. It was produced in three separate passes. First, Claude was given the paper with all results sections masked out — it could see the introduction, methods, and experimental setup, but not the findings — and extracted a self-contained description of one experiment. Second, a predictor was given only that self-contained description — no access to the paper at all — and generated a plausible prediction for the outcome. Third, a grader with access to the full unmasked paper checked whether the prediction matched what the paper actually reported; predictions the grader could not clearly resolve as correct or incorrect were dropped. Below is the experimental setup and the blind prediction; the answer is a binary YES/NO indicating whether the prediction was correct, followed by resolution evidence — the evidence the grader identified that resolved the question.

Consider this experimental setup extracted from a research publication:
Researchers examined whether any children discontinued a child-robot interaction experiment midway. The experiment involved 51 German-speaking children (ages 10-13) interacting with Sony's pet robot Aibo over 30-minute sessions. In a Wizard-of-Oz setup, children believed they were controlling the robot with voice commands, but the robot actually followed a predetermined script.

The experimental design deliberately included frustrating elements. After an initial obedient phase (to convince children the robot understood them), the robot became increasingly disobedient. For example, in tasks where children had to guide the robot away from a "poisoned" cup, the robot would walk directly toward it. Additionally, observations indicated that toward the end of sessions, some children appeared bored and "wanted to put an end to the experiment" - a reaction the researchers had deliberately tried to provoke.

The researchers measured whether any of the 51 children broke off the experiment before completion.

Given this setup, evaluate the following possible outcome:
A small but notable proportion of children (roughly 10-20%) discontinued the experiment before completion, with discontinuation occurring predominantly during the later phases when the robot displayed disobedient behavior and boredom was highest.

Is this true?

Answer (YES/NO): NO